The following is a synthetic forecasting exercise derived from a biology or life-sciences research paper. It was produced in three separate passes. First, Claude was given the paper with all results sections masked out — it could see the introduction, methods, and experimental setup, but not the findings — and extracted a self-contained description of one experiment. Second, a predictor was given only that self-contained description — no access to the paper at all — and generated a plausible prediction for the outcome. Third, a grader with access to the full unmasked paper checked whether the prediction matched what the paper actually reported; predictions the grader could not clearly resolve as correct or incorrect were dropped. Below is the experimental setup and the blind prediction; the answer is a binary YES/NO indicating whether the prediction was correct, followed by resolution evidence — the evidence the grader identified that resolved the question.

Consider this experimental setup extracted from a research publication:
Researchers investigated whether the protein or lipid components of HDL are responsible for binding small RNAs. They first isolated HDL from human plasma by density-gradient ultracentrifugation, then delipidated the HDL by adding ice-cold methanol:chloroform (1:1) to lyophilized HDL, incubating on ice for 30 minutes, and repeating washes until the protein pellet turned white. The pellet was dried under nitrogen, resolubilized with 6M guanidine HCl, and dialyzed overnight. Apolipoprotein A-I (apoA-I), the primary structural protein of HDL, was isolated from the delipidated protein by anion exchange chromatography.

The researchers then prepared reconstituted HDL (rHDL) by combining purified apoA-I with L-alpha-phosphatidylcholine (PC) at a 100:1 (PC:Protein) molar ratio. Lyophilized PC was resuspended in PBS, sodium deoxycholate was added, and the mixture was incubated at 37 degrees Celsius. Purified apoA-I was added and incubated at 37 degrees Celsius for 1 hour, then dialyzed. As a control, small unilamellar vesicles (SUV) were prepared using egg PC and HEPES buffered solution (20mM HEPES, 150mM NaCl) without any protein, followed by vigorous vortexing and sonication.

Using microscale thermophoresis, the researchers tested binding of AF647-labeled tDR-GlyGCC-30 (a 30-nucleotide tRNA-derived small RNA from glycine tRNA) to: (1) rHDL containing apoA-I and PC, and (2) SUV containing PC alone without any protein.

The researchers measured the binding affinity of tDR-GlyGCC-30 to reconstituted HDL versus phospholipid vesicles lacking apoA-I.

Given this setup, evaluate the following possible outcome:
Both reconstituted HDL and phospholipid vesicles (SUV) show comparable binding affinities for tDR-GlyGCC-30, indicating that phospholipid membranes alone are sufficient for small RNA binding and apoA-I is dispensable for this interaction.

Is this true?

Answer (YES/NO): NO